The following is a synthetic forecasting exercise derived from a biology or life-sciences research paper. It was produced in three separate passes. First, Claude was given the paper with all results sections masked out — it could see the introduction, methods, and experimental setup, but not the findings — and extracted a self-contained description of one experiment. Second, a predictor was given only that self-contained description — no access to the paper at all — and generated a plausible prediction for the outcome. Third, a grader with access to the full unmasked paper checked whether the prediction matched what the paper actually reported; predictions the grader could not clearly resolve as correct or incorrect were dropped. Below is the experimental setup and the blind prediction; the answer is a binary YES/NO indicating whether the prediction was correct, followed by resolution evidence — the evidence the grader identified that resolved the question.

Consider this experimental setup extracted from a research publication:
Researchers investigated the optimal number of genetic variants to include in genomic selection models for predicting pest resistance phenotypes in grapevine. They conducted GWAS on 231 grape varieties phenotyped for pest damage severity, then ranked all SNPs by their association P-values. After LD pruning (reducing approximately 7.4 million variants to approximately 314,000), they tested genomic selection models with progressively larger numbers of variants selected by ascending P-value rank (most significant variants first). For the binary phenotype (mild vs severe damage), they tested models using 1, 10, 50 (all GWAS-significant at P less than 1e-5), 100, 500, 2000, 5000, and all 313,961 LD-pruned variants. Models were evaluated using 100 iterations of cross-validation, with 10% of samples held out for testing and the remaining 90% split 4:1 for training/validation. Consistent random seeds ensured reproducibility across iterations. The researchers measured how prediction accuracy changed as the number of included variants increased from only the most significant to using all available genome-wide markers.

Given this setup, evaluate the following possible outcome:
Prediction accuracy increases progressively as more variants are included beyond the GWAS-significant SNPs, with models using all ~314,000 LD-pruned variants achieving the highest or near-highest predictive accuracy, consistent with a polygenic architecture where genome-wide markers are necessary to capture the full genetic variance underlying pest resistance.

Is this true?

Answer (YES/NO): NO